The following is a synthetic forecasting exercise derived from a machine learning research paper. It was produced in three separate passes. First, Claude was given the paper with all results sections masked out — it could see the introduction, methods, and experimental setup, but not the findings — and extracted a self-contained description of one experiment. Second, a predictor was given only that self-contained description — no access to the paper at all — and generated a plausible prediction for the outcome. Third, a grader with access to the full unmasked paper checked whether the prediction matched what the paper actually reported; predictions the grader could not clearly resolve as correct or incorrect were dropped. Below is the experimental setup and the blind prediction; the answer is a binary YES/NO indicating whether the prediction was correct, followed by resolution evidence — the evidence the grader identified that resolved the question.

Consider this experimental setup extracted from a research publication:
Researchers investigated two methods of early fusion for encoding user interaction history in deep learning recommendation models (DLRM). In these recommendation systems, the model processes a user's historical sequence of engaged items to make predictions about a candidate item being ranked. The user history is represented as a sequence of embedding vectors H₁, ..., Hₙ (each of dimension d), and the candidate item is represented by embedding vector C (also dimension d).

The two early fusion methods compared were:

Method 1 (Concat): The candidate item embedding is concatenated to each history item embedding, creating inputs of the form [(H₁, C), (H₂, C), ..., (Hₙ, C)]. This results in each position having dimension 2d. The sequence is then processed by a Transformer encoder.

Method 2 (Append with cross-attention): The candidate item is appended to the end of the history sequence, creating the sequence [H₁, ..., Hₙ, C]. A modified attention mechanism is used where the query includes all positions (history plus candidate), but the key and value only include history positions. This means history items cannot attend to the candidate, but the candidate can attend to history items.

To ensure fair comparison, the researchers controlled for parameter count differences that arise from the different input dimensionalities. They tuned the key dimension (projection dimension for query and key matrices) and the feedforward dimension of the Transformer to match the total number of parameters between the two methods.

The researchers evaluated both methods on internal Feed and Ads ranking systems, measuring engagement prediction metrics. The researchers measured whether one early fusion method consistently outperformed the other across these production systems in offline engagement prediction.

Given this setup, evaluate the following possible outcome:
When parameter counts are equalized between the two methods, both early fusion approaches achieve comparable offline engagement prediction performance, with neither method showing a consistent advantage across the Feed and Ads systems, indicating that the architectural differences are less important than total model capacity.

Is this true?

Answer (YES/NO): YES